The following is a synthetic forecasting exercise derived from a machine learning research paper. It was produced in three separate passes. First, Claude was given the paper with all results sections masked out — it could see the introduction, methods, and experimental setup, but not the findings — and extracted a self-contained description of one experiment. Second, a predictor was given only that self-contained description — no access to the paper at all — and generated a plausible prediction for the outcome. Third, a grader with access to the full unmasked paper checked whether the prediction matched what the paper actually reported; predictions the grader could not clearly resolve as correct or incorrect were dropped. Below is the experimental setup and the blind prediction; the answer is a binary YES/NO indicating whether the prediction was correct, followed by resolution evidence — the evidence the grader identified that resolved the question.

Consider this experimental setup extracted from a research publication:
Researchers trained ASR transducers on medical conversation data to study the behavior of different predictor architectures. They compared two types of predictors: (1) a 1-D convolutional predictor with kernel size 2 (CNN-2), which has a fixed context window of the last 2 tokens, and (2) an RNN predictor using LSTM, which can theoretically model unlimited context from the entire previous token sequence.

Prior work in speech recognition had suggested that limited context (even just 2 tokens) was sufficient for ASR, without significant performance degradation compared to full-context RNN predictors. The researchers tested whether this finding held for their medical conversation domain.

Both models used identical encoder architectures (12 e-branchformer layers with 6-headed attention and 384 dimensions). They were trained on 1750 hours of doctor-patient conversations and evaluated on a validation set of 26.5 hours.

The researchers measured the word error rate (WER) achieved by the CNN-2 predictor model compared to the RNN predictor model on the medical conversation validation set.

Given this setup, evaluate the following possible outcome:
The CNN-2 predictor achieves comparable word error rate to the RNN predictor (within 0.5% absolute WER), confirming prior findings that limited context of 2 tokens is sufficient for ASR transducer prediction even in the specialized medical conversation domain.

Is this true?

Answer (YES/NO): YES